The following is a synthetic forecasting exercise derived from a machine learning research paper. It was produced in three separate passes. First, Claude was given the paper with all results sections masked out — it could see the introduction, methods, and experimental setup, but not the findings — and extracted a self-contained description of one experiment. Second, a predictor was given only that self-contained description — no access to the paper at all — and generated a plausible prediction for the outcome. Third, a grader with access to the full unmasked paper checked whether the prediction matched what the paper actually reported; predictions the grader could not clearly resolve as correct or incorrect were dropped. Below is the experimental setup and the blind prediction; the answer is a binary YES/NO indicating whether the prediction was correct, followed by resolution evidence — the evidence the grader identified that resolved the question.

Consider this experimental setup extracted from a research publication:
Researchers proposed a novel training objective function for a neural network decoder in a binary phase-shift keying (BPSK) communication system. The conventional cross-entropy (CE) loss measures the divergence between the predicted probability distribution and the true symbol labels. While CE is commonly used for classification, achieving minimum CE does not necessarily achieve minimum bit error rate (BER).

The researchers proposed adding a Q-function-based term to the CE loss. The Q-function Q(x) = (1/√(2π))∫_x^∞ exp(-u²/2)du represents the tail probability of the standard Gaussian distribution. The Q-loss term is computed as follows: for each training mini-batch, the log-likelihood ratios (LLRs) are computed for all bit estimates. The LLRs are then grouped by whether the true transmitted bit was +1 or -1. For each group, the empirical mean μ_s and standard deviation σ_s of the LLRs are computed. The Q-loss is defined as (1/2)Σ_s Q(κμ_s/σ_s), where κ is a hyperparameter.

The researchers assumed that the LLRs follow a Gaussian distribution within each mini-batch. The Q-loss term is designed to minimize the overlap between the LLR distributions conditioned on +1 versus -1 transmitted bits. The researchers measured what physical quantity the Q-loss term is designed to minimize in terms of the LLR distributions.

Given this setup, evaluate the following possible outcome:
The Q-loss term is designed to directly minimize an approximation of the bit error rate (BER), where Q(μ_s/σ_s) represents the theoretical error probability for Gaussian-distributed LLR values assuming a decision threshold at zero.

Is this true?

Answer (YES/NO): NO